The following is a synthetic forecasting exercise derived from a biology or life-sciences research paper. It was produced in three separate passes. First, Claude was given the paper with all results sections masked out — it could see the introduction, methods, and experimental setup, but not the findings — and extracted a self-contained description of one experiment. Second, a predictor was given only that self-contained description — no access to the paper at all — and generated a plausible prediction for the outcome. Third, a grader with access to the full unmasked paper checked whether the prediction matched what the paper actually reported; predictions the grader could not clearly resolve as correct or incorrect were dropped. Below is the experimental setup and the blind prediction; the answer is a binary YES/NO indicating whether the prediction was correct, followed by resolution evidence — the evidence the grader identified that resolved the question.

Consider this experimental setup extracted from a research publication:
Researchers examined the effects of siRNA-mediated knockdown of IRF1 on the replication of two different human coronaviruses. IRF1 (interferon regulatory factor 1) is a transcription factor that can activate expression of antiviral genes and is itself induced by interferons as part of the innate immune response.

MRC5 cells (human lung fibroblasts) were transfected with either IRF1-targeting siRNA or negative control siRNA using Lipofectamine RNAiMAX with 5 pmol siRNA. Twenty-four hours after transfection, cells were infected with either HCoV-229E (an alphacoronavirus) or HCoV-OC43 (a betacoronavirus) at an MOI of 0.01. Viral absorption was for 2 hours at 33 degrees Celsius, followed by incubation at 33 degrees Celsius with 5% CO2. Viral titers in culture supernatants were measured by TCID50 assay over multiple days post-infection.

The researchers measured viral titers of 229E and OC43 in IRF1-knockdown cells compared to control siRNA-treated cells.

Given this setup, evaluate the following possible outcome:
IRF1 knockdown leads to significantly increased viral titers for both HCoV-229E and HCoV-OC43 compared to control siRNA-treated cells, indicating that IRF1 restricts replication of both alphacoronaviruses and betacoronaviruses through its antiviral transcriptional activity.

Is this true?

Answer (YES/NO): NO